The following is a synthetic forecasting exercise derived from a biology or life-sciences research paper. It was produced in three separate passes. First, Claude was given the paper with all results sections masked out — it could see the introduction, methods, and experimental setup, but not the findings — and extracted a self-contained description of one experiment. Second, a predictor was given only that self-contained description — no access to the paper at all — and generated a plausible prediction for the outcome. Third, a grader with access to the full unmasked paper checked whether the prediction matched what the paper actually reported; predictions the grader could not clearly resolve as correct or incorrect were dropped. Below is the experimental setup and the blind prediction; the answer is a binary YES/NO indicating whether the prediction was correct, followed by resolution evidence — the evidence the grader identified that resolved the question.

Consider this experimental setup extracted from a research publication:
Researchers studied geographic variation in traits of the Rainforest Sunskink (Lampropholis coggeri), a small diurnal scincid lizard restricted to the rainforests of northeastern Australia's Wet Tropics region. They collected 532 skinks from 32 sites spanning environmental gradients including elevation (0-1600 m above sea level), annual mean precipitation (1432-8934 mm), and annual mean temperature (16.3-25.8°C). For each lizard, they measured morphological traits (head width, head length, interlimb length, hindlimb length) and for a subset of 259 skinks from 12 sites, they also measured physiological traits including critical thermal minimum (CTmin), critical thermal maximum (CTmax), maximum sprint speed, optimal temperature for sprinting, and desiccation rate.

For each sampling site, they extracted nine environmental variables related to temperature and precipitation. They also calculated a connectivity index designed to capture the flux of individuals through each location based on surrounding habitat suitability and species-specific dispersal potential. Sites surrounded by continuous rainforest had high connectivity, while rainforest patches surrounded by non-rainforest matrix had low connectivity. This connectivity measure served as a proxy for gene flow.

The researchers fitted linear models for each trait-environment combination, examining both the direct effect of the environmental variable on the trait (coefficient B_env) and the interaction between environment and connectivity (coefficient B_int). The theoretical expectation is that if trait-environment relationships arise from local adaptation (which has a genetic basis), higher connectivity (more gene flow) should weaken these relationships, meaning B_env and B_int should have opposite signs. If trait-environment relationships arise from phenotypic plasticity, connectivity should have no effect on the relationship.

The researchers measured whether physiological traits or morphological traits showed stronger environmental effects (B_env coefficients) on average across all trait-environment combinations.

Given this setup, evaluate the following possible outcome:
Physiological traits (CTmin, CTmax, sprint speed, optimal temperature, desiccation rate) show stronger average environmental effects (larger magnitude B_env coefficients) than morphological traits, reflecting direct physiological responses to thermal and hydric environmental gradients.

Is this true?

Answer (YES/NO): YES